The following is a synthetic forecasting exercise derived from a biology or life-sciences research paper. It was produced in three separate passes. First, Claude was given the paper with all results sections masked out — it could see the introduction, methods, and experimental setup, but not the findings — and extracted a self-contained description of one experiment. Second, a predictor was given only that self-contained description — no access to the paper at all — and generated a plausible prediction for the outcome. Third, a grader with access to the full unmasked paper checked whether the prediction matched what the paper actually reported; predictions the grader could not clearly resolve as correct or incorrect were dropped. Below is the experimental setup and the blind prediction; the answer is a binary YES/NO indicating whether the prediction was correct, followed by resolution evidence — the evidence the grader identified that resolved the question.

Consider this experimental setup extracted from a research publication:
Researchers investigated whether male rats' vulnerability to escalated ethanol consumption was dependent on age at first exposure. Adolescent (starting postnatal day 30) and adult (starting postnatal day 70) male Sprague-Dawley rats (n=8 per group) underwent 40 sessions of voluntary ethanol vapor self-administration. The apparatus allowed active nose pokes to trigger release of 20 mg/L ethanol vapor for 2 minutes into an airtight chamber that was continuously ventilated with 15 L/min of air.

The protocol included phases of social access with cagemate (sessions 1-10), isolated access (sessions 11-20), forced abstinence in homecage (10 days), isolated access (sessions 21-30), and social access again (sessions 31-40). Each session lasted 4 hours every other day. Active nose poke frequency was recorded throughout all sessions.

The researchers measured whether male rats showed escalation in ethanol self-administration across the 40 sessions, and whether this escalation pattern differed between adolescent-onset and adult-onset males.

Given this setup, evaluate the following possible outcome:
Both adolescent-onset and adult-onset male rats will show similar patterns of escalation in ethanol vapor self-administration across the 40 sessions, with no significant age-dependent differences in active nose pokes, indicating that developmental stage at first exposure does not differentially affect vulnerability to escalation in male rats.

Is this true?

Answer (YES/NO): YES